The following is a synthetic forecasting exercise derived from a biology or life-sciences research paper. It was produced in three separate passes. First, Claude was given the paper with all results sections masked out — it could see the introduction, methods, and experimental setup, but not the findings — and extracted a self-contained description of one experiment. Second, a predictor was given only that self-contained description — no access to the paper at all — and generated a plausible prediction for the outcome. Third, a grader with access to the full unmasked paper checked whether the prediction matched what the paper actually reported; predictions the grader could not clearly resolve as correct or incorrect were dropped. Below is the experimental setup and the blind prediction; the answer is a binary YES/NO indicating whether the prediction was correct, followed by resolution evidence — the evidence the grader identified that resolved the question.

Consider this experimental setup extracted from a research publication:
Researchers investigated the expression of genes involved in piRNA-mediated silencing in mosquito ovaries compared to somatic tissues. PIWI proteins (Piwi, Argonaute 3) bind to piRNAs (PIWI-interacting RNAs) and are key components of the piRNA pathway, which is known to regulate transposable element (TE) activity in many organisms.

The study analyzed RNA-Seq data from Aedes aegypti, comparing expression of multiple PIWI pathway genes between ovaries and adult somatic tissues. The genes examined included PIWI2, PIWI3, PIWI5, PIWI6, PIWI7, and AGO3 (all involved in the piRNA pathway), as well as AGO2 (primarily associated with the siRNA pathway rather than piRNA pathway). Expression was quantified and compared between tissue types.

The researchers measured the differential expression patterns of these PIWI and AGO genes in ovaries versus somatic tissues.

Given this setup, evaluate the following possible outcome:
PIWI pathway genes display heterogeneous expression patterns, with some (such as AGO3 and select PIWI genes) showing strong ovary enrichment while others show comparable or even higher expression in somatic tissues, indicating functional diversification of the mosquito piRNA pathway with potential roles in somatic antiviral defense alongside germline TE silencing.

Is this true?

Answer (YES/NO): NO